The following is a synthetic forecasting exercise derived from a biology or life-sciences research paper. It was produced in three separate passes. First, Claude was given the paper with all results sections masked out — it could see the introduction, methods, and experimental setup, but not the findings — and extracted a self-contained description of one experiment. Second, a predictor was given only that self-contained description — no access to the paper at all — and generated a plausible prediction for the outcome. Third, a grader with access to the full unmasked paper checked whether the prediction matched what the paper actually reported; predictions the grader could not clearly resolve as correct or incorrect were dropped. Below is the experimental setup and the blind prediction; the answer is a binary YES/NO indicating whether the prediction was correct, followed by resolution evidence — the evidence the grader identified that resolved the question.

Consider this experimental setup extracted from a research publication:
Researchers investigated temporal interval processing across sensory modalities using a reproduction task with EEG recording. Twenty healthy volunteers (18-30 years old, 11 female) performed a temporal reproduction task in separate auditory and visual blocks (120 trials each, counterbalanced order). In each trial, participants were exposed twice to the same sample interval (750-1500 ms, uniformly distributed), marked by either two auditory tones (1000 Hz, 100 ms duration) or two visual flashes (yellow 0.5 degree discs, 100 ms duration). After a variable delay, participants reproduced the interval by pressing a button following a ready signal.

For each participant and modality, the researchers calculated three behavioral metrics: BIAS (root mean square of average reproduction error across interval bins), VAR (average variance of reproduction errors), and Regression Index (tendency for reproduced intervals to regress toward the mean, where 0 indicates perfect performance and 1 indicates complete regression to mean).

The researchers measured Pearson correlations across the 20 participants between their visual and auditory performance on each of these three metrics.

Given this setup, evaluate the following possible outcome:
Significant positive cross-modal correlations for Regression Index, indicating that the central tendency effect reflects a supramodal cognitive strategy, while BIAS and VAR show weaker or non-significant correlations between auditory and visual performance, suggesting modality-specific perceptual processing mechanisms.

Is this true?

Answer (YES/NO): NO